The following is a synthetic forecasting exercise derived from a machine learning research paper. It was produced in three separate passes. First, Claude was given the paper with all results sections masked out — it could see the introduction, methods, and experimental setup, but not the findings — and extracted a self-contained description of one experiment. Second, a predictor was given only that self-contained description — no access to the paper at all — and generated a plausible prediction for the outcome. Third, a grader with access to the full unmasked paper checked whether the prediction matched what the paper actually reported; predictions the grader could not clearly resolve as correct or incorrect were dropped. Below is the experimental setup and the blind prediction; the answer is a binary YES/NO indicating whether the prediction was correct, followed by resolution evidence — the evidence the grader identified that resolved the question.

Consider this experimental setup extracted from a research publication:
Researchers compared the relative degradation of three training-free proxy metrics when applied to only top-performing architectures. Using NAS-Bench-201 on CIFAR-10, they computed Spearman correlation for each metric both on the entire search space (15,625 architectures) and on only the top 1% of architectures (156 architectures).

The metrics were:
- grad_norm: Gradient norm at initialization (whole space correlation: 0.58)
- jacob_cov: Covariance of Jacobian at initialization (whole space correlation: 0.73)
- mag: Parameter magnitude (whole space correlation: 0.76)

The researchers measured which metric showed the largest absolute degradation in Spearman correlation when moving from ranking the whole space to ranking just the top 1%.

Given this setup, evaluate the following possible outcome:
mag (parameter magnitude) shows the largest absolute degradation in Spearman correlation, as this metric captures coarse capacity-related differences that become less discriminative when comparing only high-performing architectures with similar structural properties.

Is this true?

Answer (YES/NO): NO